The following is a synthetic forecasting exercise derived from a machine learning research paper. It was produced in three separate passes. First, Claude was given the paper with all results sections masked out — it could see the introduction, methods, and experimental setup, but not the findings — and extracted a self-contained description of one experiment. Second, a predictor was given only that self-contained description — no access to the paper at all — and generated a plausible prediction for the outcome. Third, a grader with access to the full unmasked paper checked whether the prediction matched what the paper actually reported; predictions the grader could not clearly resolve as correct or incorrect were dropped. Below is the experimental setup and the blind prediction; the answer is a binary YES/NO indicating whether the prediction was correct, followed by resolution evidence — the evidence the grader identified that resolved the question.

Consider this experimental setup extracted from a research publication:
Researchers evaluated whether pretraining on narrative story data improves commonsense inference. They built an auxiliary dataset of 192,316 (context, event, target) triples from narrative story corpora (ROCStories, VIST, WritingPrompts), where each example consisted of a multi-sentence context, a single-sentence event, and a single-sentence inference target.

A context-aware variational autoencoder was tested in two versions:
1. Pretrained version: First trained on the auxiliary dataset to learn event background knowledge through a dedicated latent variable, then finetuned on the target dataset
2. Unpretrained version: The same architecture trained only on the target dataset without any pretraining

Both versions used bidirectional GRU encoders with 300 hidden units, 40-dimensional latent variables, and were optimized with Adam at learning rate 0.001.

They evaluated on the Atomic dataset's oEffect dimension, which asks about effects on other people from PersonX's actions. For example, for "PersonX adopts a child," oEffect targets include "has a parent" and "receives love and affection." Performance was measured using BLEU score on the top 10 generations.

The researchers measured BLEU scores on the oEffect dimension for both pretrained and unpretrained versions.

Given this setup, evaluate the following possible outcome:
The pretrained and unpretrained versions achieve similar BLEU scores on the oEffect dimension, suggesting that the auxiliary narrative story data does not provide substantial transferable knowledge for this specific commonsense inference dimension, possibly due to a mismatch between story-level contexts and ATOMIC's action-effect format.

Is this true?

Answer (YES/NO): NO